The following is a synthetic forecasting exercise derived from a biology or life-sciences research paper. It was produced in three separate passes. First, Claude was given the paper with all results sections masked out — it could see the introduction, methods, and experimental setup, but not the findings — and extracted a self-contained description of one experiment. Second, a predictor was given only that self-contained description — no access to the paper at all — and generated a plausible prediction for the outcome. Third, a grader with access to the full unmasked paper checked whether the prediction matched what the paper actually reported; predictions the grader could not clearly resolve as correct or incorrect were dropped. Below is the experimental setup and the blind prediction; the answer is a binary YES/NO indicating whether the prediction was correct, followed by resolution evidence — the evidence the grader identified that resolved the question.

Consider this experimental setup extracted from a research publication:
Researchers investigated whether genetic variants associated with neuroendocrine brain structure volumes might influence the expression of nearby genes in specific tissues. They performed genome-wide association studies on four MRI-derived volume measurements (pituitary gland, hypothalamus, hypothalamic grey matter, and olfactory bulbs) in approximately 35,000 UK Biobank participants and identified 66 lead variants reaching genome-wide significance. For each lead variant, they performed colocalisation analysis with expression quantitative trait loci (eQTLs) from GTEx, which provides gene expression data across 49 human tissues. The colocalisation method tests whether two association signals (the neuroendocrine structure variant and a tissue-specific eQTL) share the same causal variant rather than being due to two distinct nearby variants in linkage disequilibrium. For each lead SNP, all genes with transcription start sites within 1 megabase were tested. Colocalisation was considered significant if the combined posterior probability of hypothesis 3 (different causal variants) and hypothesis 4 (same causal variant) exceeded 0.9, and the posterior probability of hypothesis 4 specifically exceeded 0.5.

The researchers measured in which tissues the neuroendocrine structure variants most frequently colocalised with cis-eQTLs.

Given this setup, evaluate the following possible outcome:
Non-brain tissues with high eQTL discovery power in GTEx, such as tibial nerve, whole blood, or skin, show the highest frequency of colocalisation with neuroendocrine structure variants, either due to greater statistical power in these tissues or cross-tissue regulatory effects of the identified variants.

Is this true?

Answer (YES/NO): NO